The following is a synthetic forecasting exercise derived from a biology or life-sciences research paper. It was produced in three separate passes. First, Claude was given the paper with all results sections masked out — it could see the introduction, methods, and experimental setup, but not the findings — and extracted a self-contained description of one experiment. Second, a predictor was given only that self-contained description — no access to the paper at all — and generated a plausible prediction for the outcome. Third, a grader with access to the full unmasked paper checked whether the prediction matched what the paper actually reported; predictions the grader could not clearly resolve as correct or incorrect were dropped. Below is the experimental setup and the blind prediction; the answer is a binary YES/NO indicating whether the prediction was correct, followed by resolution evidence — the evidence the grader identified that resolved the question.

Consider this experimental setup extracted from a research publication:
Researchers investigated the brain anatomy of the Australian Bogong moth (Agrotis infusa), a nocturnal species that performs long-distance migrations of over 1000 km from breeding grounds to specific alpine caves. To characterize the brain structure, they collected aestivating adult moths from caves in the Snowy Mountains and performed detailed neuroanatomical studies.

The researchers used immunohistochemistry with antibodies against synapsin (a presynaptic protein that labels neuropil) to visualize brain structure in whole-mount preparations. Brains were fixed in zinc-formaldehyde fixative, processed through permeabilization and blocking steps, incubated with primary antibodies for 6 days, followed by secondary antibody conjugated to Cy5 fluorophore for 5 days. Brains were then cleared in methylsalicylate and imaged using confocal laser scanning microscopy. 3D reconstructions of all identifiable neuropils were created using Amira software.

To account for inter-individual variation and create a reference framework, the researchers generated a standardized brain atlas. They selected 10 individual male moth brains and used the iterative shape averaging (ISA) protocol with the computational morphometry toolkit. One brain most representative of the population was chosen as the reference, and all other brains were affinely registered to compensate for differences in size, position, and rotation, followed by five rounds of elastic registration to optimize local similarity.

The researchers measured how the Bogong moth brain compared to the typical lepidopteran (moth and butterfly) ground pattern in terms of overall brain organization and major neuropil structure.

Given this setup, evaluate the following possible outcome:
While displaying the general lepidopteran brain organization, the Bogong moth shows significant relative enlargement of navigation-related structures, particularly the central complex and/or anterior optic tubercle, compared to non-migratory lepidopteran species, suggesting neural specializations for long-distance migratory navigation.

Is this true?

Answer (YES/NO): NO